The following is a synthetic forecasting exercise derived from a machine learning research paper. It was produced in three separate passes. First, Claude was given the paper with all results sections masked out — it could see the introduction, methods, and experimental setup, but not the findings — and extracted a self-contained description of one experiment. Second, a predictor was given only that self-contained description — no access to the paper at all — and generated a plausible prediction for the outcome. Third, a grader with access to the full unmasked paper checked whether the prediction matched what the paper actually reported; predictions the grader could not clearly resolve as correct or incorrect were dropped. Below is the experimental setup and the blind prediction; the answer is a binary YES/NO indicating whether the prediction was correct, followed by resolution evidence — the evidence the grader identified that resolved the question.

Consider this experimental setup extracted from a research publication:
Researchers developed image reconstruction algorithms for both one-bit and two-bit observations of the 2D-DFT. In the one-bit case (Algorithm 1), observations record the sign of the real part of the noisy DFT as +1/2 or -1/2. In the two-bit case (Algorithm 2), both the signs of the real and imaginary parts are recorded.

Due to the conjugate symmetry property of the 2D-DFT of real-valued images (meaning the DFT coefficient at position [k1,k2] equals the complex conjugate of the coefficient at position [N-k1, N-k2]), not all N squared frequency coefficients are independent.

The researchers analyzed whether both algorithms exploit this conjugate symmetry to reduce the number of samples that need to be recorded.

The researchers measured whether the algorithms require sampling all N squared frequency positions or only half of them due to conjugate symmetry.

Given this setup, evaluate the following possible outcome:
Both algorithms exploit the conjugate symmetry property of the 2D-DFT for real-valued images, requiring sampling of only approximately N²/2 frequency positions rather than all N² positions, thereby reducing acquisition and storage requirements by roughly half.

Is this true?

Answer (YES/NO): YES